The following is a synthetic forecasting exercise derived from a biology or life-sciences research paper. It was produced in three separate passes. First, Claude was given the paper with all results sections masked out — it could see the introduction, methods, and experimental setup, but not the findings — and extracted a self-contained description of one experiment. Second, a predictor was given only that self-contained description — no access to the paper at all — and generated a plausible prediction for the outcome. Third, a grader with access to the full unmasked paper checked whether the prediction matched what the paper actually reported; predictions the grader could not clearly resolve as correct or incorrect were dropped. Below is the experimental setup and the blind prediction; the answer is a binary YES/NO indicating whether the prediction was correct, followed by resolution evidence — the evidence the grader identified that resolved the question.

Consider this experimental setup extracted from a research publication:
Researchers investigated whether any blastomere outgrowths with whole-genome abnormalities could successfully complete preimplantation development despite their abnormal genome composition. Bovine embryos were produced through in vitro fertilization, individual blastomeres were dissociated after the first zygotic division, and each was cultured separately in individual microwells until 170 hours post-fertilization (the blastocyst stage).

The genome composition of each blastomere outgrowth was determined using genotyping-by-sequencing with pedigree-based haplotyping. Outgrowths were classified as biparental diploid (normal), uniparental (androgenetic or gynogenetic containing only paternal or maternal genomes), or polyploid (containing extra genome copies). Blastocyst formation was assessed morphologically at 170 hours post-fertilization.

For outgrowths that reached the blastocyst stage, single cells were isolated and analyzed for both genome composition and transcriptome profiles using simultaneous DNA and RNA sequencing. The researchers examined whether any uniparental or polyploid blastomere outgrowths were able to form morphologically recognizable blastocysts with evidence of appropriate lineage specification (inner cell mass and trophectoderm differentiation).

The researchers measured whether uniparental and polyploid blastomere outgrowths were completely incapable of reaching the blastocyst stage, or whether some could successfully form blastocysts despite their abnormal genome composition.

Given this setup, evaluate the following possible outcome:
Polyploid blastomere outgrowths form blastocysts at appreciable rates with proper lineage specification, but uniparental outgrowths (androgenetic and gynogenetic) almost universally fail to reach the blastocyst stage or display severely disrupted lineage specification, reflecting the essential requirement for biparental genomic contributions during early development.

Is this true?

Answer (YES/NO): NO